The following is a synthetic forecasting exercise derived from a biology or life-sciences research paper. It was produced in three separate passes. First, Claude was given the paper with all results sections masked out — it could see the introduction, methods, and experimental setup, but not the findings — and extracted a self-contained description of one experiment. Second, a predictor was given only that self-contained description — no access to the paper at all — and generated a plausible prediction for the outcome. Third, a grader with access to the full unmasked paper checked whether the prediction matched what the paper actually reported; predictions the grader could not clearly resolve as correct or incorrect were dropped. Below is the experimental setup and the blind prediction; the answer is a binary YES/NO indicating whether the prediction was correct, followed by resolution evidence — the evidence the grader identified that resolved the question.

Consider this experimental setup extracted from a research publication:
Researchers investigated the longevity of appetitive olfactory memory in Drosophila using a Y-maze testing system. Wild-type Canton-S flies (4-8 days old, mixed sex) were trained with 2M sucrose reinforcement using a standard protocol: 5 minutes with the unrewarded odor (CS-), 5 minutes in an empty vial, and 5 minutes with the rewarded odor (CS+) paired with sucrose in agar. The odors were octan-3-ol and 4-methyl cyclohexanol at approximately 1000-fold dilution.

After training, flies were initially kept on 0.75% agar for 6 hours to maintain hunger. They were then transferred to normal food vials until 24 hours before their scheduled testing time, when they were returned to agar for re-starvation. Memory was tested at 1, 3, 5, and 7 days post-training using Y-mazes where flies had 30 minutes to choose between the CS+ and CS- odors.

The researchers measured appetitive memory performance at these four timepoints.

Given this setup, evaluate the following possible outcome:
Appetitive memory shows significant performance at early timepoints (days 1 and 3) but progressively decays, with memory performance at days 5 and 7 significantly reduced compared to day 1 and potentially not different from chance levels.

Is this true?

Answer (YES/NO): NO